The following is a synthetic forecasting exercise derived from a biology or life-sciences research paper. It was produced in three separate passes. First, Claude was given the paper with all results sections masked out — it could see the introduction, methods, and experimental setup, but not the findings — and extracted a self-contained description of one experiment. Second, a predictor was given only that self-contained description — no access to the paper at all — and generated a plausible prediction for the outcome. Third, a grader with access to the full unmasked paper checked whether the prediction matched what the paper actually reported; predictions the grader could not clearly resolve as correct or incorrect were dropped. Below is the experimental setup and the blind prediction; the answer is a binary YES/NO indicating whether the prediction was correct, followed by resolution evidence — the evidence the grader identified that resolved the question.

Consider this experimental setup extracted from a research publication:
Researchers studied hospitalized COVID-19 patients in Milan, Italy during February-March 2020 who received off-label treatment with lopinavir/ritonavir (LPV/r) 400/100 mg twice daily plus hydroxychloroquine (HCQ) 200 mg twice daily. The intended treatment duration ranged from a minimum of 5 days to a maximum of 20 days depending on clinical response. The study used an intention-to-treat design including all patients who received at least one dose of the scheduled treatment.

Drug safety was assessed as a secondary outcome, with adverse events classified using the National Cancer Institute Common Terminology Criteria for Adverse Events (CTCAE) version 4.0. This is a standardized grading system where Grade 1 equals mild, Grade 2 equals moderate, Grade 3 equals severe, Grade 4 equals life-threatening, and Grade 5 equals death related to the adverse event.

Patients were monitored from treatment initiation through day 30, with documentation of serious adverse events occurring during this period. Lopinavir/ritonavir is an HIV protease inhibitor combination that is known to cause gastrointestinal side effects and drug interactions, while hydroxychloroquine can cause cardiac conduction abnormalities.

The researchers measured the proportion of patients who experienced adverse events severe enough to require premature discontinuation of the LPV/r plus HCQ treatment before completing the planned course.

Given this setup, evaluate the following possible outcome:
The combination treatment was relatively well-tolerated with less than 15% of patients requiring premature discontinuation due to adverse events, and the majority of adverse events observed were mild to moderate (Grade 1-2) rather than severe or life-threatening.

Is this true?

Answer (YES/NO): NO